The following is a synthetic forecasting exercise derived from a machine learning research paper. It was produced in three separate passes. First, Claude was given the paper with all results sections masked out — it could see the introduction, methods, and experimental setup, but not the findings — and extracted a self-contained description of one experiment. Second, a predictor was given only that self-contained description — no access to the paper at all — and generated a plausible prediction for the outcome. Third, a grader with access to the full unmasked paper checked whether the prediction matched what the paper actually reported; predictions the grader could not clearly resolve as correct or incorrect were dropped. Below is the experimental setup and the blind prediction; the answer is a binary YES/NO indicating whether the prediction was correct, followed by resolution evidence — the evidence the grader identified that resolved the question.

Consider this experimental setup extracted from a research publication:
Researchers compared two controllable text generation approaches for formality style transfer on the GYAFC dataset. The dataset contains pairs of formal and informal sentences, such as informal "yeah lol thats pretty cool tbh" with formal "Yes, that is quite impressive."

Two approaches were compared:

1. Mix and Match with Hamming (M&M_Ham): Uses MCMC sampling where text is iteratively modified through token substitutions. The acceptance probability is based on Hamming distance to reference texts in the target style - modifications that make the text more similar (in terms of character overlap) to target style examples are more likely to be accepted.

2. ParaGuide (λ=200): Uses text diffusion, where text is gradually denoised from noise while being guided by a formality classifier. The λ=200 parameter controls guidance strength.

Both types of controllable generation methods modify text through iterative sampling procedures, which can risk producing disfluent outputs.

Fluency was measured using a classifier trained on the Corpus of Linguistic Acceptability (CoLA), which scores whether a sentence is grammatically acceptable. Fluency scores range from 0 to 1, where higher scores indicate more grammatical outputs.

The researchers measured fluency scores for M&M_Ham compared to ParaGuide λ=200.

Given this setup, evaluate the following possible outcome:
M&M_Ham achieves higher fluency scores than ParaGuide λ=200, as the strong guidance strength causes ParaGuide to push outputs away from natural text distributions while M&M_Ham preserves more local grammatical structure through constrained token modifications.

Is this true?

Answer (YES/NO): NO